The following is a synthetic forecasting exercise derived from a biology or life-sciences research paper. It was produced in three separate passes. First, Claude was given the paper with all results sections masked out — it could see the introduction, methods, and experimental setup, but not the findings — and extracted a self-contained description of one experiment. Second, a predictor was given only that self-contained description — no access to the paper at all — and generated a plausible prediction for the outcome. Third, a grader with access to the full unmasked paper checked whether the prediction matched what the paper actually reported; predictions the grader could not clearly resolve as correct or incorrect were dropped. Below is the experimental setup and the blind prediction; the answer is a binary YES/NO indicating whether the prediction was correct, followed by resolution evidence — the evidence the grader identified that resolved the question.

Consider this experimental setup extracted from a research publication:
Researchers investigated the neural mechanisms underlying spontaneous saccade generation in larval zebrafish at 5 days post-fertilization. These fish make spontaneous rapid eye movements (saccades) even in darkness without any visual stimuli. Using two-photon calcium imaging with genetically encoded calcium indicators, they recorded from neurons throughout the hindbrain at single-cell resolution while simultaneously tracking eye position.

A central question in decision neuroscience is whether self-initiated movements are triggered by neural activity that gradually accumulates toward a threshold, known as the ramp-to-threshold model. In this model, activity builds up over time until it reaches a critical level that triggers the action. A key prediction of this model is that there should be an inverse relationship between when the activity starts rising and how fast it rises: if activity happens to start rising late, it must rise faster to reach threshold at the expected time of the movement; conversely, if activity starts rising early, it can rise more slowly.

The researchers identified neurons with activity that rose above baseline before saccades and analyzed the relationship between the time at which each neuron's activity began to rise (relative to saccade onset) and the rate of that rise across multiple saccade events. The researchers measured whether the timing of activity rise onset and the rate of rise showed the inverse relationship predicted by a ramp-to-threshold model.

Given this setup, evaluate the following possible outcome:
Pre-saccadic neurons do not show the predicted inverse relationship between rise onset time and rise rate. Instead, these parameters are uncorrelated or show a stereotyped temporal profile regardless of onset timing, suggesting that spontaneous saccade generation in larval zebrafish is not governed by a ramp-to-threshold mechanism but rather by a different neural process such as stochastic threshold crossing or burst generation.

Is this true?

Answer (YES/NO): NO